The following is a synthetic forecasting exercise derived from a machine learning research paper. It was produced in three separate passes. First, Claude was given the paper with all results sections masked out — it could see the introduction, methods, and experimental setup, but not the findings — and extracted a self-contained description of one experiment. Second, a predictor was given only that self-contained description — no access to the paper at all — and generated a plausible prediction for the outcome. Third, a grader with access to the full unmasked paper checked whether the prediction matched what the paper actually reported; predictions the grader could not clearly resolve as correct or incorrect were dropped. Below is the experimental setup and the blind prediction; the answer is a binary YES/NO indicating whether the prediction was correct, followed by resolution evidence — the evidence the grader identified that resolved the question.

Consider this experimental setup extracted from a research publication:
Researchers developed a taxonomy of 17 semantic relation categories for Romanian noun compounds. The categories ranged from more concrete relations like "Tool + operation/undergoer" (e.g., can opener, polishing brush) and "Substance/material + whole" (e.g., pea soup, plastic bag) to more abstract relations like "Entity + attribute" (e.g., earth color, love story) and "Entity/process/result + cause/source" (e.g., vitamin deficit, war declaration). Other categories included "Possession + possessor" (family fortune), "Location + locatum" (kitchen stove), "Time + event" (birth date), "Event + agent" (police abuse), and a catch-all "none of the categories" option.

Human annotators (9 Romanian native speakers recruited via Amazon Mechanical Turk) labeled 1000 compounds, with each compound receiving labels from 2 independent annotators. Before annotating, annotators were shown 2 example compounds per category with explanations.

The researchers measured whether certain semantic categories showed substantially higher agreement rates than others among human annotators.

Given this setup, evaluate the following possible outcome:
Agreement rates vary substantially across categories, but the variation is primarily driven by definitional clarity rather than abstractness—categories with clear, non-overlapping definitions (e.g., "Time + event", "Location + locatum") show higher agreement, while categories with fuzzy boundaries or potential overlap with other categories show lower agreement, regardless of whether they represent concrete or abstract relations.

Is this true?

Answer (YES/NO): NO